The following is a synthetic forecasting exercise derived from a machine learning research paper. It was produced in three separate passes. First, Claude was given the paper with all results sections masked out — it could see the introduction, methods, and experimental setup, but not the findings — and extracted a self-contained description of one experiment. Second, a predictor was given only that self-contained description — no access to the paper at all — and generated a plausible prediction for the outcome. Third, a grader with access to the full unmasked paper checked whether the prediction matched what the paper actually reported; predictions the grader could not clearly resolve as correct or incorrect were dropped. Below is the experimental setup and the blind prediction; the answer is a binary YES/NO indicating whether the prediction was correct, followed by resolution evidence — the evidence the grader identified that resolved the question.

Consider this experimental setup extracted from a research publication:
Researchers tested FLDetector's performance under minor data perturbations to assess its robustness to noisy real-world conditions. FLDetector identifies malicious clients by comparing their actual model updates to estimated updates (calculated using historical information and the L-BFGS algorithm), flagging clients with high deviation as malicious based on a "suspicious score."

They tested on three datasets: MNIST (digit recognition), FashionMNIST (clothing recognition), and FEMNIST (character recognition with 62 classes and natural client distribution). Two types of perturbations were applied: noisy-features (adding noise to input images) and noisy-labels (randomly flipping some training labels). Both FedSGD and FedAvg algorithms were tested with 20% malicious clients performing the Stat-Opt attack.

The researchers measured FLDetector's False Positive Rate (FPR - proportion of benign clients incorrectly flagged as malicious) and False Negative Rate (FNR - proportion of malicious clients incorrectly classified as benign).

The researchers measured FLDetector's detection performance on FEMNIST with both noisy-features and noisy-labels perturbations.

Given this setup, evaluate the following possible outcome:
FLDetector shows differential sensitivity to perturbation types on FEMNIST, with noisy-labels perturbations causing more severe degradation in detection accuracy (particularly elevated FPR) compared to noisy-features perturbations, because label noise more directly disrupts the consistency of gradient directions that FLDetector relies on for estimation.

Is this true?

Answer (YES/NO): NO